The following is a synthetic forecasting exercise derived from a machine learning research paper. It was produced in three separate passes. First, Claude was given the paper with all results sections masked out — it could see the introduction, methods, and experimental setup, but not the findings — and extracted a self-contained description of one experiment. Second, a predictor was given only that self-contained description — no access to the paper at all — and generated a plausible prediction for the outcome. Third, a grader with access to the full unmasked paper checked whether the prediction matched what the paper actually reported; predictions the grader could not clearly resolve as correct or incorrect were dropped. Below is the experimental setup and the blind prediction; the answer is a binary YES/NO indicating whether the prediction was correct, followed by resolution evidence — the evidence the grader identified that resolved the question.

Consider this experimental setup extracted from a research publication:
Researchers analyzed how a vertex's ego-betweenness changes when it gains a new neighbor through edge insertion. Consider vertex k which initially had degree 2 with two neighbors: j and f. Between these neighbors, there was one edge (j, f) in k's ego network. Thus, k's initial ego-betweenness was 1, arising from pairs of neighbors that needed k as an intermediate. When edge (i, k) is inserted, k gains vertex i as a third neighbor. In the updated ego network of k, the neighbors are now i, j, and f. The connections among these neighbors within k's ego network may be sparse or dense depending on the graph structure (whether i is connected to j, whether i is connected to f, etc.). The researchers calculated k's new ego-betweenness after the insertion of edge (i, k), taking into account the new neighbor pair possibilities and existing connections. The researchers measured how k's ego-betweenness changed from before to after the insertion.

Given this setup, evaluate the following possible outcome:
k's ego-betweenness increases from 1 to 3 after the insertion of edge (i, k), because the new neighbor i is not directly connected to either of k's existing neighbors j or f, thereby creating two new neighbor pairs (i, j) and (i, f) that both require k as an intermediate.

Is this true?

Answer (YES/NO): NO